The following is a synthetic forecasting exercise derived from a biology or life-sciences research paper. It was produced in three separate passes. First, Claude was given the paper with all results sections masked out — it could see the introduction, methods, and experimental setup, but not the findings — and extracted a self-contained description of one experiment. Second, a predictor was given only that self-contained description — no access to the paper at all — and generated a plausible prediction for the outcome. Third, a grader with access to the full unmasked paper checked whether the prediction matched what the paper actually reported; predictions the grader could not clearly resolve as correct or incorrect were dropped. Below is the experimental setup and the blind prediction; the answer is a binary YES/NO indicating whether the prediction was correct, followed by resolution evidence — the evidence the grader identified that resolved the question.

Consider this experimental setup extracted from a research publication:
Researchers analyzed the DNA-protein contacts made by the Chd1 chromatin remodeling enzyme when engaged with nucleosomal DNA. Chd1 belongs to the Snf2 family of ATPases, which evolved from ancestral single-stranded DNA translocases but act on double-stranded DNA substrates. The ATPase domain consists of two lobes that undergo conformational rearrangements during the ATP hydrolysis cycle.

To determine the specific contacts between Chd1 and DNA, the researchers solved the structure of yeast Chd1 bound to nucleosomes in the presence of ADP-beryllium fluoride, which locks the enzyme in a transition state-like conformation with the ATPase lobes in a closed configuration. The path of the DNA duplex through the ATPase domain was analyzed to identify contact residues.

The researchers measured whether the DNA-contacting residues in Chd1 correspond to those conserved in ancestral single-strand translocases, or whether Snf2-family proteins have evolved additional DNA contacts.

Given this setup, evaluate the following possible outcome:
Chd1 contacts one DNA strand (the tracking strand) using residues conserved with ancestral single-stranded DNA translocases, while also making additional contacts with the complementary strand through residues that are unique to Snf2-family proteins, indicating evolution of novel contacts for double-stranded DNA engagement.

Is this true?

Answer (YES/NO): NO